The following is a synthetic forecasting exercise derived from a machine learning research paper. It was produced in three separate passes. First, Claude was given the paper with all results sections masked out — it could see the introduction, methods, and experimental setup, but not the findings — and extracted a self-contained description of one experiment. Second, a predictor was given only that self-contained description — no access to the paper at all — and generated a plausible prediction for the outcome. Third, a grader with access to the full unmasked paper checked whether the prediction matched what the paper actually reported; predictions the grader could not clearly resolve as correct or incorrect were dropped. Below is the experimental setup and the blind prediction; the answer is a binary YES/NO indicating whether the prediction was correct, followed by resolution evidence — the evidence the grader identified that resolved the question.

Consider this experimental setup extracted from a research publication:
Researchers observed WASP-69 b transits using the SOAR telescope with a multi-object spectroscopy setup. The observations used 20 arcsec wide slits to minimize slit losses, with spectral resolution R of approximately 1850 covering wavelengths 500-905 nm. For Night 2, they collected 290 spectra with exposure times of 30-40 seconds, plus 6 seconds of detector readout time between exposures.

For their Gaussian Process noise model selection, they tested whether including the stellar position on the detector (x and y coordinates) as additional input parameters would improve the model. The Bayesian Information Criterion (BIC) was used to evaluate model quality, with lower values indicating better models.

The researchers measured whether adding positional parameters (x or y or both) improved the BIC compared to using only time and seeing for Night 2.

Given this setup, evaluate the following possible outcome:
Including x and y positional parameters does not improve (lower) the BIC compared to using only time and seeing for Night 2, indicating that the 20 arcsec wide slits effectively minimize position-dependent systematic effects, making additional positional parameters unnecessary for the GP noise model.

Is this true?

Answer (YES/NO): YES